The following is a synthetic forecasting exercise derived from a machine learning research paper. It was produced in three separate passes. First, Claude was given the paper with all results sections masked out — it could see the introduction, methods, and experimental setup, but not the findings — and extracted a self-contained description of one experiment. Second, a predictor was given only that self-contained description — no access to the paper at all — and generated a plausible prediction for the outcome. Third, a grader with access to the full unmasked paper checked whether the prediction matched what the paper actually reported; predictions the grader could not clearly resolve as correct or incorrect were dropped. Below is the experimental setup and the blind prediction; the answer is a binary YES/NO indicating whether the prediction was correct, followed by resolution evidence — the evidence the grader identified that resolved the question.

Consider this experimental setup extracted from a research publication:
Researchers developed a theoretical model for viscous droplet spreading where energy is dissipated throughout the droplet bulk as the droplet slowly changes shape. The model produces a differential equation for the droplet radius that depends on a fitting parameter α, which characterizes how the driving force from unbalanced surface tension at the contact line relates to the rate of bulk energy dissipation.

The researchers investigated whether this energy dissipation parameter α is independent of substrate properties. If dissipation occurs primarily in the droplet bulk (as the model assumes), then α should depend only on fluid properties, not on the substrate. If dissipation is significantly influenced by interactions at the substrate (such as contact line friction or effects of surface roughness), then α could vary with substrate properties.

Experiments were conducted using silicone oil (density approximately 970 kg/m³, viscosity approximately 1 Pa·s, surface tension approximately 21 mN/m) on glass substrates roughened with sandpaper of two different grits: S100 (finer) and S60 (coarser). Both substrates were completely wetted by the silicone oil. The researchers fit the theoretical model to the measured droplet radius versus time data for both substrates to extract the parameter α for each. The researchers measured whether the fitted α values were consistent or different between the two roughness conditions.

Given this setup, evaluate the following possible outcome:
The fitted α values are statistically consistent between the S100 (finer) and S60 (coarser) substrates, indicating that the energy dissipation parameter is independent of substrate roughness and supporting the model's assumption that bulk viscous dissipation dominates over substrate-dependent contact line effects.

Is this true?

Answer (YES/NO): YES